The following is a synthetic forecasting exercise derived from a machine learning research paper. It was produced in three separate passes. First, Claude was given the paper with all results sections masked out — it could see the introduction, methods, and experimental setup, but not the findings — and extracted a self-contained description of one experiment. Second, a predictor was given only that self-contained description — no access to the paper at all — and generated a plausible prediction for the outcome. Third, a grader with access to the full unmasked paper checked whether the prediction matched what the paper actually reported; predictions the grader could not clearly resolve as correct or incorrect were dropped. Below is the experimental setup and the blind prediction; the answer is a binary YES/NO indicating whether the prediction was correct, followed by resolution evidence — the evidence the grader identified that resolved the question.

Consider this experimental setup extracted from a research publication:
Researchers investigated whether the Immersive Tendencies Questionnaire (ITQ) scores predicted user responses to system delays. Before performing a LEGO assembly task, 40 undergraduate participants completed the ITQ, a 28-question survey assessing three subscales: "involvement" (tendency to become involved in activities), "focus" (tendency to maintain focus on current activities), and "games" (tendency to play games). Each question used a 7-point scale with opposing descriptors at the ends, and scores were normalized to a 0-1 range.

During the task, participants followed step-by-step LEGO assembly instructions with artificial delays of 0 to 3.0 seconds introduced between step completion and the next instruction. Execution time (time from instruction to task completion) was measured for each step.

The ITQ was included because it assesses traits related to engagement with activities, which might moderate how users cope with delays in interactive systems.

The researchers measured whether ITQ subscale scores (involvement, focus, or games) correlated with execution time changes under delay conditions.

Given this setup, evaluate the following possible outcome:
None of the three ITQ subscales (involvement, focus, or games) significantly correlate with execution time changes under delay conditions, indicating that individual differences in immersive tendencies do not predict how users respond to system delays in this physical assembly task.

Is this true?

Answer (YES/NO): NO